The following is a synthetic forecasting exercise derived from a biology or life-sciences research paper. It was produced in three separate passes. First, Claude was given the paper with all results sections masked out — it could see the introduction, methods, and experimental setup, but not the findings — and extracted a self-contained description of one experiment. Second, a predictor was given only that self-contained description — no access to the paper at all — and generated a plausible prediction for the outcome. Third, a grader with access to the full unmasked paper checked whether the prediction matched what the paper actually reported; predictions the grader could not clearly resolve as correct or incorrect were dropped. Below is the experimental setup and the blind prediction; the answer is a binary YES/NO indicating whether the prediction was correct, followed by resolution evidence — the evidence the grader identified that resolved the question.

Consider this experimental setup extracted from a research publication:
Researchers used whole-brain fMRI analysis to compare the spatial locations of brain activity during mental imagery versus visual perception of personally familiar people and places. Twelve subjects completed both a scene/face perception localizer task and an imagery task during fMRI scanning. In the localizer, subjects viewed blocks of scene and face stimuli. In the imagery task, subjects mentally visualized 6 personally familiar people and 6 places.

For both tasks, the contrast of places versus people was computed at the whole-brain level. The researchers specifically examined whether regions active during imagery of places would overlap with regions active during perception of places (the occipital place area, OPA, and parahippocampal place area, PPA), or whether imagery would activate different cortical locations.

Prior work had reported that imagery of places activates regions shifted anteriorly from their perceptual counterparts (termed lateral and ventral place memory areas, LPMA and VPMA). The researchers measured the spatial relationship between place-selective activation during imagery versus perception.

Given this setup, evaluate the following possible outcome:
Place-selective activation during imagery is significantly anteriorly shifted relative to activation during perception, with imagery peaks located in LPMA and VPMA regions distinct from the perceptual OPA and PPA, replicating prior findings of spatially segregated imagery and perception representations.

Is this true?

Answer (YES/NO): YES